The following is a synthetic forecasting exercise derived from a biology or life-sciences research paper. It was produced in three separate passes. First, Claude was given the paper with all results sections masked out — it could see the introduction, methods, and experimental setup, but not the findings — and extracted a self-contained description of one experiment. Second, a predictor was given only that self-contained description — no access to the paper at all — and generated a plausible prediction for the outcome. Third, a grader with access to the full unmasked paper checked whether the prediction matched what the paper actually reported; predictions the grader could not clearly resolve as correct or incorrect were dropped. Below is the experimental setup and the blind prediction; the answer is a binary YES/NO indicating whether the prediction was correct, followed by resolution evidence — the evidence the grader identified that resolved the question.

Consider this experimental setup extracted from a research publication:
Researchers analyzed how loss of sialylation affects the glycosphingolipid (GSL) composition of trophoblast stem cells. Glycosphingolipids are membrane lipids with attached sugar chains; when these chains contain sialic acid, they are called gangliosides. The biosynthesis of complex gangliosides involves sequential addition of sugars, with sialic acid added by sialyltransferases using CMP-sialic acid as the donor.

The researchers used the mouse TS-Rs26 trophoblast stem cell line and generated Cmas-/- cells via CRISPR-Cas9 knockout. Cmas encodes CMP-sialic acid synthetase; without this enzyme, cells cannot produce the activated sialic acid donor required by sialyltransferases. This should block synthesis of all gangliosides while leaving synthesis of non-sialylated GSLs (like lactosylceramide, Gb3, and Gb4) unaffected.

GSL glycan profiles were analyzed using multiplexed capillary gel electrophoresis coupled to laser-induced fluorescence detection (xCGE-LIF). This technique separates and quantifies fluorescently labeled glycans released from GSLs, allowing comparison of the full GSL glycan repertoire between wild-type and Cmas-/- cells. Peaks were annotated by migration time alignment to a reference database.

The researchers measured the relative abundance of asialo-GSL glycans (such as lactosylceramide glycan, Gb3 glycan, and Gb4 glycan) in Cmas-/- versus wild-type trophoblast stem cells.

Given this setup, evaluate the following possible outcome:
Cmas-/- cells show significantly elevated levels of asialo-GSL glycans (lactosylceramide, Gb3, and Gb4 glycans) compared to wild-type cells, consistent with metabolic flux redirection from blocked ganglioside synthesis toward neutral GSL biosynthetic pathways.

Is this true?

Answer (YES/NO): YES